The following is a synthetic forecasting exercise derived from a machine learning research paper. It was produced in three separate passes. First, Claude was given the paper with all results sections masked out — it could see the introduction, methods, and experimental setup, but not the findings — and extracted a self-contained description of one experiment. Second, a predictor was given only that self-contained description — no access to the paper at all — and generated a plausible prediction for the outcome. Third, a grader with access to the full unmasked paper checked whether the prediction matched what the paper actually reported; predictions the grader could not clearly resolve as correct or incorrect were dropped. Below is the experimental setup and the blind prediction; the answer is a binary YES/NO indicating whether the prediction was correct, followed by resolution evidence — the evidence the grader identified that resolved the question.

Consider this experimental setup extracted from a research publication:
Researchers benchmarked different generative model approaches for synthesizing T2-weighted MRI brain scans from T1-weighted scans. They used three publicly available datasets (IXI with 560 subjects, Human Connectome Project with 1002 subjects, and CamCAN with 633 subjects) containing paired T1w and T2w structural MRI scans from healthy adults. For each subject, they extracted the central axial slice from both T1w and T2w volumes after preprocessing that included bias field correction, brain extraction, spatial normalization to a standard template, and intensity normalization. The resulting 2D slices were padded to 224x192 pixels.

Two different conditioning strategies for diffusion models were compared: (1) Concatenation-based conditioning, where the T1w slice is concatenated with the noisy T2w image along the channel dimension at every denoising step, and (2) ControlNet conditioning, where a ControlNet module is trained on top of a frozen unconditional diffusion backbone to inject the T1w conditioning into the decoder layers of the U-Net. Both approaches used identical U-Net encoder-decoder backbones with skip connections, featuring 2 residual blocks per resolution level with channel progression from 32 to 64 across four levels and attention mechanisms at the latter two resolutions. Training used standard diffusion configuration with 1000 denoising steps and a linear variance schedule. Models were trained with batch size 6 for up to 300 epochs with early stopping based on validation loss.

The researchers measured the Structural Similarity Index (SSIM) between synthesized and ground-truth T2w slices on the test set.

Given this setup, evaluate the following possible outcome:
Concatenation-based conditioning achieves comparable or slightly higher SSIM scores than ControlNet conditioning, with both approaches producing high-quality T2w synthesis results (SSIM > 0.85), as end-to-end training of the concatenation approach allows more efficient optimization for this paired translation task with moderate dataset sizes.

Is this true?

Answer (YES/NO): NO